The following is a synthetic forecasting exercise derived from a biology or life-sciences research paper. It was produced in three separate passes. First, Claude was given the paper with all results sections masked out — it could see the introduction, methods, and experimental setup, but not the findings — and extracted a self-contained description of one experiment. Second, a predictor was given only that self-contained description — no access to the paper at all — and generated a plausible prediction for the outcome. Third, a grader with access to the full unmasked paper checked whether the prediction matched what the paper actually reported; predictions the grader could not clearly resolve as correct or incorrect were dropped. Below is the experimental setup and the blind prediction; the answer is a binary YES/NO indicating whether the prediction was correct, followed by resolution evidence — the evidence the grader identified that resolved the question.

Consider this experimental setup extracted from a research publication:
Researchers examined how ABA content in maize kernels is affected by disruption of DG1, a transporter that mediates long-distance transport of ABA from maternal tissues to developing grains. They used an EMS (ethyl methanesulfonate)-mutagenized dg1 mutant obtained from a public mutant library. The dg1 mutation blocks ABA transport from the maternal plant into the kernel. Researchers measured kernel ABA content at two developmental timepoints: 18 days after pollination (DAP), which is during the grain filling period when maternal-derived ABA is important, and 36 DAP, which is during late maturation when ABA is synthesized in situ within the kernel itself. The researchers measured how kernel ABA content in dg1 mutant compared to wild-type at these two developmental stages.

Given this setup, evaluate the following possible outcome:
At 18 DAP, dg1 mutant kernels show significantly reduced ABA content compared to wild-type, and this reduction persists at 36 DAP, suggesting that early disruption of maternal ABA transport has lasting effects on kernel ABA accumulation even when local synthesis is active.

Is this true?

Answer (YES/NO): NO